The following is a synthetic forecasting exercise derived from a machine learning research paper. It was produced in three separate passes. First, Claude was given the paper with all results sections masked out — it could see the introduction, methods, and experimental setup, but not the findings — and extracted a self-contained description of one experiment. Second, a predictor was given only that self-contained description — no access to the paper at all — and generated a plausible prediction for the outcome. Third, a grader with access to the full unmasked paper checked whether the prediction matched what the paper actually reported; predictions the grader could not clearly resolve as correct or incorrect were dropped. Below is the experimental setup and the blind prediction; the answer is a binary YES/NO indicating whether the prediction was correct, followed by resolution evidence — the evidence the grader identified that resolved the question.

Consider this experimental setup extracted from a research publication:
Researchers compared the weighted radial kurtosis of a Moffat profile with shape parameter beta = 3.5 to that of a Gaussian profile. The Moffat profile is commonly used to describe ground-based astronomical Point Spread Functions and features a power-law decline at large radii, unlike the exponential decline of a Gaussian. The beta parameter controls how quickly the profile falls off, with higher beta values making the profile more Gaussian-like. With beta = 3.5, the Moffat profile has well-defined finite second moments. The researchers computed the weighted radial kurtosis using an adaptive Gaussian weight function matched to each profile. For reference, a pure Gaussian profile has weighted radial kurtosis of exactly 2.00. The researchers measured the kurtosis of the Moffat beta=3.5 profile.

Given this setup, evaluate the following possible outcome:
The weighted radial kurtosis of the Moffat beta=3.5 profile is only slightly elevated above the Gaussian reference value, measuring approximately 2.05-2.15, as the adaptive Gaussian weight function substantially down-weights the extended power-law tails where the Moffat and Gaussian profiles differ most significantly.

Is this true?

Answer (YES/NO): YES